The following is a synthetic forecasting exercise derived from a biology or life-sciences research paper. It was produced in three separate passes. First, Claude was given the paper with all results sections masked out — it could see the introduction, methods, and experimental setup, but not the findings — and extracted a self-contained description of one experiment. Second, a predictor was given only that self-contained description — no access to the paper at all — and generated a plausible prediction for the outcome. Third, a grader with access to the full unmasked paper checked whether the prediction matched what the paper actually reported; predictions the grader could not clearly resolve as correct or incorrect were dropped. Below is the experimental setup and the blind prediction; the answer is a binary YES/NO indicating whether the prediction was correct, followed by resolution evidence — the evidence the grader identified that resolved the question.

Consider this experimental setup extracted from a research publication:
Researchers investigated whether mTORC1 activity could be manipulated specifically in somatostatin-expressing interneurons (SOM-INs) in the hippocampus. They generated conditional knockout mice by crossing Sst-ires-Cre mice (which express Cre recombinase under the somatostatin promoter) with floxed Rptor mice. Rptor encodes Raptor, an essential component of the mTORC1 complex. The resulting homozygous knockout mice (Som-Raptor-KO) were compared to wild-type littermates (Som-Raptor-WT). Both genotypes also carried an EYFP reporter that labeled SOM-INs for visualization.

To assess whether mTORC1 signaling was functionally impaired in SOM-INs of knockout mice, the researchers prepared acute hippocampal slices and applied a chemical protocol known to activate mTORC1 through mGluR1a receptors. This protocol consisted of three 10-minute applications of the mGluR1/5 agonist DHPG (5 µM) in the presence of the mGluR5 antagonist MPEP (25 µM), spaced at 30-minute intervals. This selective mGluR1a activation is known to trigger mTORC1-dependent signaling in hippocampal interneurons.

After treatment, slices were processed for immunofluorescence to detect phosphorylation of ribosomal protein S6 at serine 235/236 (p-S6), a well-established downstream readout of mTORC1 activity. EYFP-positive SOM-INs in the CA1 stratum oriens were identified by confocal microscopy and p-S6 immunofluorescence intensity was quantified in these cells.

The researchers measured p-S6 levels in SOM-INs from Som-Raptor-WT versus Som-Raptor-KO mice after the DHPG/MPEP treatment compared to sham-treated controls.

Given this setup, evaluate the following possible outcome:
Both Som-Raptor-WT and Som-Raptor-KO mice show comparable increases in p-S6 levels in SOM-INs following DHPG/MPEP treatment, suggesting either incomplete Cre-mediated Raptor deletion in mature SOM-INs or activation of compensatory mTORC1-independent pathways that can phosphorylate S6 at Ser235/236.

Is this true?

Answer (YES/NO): NO